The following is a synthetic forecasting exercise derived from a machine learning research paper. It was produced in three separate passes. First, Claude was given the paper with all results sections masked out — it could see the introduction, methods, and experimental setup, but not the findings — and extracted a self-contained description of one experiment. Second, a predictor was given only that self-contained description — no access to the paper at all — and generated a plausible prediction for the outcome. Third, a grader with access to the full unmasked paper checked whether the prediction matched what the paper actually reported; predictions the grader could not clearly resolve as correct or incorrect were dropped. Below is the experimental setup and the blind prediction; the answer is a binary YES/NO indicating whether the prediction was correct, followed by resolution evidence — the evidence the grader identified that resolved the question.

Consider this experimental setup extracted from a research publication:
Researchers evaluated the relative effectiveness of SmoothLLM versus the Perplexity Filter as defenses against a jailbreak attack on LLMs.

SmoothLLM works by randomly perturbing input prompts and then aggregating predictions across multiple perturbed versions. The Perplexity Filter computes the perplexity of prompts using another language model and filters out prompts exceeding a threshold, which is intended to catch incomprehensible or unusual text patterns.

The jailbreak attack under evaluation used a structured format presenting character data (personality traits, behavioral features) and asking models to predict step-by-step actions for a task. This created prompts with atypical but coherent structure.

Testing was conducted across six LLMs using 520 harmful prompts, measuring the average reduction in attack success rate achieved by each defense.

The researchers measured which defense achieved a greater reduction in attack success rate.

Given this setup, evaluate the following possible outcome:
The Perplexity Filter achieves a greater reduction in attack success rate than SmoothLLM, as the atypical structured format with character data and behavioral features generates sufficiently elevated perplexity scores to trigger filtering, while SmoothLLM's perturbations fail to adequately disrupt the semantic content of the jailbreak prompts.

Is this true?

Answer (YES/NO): NO